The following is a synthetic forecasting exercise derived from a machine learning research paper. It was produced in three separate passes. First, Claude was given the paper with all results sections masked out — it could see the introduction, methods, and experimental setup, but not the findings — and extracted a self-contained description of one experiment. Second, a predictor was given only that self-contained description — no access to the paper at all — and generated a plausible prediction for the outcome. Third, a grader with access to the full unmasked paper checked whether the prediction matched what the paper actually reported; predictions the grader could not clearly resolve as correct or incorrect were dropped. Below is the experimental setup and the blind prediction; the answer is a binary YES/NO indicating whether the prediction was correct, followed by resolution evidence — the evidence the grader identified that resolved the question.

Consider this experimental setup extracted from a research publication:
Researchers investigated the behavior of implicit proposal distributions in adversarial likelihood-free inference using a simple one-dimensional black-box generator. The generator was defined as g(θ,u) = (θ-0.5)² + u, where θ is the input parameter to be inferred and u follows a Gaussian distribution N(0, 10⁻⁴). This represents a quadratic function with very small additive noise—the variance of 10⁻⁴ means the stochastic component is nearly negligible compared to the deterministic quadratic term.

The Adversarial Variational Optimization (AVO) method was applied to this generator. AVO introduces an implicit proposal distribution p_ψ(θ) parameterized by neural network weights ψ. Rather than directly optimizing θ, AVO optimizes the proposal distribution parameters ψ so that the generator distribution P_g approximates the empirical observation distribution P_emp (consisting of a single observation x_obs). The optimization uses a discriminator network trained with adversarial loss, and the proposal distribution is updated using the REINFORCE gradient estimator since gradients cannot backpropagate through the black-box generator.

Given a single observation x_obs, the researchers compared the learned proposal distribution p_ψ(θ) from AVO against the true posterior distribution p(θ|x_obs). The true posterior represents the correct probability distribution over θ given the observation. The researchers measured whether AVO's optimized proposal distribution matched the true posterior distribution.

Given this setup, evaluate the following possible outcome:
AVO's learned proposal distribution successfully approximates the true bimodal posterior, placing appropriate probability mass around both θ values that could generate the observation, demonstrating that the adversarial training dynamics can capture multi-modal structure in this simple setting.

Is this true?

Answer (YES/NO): NO